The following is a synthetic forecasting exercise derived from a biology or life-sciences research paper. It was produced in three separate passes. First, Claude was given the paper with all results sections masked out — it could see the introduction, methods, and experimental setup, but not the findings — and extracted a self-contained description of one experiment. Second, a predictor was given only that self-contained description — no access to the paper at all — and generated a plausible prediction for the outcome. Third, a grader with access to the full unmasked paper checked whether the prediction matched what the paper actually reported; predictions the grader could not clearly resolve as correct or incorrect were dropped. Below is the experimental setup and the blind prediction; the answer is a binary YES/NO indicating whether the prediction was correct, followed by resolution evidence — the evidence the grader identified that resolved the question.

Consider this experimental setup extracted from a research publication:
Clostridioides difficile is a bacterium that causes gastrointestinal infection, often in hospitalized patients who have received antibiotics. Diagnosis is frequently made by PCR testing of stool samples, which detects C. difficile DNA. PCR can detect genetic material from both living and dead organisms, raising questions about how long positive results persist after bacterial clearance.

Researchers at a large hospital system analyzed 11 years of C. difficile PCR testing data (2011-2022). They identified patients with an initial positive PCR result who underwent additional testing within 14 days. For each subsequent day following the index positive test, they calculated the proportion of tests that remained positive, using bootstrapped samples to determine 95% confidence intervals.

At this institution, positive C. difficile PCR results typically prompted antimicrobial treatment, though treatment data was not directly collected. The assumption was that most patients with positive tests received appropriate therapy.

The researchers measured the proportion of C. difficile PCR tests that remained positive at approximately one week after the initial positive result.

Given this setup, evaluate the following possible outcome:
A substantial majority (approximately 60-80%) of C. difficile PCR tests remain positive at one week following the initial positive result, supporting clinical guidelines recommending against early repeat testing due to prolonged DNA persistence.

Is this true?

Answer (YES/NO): NO